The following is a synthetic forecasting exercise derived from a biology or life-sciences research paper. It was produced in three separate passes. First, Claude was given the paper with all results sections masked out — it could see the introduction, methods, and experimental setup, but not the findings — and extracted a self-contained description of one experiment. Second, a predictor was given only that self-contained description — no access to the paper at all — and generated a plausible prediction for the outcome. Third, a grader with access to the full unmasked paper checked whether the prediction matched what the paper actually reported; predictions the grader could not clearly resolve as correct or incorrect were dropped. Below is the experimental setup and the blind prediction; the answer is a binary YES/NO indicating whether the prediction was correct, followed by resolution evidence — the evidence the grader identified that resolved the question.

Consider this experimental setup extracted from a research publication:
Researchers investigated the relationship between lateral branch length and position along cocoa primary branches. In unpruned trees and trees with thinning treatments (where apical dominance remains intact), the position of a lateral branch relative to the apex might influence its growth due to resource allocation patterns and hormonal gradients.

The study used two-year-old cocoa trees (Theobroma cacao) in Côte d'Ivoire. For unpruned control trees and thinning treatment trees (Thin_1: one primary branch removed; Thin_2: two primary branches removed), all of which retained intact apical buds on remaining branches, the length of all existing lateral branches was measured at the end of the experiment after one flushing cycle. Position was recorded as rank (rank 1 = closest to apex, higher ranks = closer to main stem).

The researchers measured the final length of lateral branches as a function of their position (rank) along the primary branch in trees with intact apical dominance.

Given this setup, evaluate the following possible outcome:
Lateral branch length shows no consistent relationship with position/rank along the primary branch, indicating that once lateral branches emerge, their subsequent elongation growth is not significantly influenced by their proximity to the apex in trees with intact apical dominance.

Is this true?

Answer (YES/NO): NO